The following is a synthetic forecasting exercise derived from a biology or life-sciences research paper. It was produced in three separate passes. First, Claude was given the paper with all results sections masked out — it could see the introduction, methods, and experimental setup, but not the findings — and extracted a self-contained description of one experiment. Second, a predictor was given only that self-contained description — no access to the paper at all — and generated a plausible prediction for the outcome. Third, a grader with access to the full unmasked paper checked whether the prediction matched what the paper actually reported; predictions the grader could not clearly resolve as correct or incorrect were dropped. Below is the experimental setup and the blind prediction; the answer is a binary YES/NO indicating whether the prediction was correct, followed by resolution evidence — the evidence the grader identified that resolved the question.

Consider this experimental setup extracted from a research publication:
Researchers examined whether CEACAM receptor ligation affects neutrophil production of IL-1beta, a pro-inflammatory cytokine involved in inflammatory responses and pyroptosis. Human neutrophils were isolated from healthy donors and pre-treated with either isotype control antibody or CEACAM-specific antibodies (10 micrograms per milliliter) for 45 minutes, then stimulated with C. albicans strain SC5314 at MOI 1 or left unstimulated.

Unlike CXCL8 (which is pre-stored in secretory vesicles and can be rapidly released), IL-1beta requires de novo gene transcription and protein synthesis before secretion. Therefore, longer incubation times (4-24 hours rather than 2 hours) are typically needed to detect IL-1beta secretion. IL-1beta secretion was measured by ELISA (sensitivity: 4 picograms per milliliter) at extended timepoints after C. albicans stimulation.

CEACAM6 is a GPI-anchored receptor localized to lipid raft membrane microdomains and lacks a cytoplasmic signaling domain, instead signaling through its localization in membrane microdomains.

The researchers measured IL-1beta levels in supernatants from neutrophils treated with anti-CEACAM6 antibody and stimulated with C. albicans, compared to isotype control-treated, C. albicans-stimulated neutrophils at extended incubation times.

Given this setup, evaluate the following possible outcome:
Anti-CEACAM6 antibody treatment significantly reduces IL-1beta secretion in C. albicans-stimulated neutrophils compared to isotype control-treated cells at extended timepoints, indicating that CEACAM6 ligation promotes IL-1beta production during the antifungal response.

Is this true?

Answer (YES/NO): NO